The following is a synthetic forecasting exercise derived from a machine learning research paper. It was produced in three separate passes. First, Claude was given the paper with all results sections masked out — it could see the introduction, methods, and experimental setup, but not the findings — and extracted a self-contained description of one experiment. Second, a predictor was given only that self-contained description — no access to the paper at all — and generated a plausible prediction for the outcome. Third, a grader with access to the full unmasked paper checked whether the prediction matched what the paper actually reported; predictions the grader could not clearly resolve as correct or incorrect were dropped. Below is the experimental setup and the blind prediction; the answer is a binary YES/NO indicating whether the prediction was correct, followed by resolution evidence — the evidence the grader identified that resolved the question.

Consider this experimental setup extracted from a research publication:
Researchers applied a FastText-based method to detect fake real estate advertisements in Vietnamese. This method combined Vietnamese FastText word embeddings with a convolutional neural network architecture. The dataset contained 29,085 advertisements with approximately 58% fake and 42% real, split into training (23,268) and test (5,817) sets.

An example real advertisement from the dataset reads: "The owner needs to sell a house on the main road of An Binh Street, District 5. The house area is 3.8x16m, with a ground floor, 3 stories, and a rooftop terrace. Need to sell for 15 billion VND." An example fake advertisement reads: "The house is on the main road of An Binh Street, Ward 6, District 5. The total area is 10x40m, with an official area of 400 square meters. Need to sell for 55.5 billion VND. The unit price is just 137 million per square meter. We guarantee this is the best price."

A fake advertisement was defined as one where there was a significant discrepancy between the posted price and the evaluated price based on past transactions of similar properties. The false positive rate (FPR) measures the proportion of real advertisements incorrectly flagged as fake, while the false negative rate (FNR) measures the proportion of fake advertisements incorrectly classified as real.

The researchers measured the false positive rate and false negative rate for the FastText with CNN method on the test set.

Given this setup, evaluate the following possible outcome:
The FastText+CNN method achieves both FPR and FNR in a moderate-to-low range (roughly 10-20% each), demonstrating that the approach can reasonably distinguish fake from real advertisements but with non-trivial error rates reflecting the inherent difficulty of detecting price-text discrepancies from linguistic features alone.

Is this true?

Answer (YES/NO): NO